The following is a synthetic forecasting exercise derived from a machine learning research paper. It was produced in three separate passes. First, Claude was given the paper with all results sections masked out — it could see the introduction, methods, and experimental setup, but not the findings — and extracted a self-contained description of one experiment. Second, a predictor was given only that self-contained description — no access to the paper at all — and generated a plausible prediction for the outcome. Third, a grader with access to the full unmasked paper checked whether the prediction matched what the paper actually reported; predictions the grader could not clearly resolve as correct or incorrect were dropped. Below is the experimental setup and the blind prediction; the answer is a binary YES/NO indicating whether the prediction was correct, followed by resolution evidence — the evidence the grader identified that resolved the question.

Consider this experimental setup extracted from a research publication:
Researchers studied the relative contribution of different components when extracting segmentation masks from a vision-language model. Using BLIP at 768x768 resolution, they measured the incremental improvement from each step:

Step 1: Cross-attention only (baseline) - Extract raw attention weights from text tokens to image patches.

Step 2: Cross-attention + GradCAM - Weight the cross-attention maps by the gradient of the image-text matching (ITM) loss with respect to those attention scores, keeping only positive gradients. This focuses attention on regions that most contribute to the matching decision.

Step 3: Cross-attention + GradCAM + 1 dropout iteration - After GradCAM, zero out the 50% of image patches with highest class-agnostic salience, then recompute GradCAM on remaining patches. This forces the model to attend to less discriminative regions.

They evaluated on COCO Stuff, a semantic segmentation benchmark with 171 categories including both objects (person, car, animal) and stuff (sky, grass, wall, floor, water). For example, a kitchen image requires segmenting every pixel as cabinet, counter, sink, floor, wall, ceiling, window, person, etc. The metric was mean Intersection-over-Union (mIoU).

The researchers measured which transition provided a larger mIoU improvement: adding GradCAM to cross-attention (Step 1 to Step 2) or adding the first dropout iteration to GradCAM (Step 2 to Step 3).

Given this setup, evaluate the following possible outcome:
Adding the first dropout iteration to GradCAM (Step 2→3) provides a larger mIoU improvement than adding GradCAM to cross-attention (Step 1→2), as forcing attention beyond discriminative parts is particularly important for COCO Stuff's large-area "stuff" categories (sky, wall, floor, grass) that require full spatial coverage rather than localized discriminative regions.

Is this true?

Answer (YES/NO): NO